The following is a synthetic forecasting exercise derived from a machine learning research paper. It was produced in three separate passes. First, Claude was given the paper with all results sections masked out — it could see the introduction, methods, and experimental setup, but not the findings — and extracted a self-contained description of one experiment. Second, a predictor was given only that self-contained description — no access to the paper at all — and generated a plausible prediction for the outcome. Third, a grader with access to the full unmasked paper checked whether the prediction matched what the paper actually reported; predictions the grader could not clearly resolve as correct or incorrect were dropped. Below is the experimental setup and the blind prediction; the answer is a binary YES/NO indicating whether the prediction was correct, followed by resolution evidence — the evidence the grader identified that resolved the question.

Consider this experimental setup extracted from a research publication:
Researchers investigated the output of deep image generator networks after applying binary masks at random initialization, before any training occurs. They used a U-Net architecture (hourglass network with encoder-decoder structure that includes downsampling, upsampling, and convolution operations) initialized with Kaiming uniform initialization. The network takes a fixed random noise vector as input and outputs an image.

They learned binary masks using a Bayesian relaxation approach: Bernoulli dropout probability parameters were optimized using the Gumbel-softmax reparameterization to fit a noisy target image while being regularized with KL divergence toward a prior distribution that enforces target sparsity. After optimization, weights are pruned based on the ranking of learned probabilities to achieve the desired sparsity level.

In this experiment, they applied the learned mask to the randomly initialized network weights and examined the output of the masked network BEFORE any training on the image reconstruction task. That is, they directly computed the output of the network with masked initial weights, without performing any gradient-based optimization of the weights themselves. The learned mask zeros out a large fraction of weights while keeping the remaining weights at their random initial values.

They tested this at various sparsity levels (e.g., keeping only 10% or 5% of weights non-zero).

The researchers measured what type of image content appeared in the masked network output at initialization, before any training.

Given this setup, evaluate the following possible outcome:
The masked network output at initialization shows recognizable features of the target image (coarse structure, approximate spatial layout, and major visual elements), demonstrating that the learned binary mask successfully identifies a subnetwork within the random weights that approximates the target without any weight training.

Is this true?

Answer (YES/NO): YES